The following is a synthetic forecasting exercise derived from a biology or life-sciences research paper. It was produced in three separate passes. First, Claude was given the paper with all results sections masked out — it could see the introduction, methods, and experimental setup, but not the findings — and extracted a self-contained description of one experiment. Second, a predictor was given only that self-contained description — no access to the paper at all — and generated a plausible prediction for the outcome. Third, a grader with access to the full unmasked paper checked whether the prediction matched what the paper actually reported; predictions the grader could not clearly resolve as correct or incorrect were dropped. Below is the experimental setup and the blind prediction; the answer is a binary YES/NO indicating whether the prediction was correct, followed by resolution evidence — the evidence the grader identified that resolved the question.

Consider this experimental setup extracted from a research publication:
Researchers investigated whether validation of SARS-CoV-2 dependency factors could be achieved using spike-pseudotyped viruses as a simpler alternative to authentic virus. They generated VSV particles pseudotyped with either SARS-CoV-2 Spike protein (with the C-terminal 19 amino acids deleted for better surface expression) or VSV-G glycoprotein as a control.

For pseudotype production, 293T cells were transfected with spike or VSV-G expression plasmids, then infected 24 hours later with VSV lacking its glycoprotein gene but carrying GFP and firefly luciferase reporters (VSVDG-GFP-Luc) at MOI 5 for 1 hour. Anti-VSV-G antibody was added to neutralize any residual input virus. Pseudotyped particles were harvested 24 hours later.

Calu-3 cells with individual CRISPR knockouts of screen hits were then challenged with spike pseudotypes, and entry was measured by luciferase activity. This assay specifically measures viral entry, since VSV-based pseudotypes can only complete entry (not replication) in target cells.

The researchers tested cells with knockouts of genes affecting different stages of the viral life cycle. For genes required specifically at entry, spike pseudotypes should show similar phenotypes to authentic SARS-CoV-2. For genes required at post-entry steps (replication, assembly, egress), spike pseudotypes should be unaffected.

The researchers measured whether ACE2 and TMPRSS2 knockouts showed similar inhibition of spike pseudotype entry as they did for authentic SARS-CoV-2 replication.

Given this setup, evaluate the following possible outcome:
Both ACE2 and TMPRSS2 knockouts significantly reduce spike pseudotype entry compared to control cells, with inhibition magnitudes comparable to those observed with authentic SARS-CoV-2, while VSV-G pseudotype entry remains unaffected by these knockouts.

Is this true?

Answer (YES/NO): YES